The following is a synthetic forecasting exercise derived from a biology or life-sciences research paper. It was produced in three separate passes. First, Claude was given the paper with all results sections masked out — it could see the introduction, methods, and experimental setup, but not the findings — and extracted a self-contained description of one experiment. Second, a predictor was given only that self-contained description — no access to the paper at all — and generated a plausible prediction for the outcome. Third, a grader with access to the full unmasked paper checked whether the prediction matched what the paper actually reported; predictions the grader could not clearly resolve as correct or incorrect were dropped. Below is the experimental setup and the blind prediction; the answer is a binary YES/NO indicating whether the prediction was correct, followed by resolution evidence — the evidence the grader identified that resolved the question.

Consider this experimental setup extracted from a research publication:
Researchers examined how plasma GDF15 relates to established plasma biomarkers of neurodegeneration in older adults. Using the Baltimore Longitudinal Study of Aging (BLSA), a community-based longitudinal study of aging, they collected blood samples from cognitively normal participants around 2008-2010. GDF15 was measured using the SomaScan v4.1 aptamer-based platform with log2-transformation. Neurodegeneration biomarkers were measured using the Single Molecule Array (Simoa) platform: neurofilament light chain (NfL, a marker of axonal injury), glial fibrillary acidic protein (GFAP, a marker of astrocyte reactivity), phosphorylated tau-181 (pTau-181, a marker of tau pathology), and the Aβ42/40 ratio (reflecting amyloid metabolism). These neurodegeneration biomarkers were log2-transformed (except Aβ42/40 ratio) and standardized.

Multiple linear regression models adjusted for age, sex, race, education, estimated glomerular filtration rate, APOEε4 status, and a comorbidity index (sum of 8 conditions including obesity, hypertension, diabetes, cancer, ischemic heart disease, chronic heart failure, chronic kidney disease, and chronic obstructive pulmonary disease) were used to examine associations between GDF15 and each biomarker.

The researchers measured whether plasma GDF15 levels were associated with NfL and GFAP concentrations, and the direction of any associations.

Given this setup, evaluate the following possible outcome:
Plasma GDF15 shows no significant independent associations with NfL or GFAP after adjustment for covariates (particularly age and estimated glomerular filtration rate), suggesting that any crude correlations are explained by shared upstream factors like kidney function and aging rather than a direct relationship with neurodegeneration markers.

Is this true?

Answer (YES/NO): NO